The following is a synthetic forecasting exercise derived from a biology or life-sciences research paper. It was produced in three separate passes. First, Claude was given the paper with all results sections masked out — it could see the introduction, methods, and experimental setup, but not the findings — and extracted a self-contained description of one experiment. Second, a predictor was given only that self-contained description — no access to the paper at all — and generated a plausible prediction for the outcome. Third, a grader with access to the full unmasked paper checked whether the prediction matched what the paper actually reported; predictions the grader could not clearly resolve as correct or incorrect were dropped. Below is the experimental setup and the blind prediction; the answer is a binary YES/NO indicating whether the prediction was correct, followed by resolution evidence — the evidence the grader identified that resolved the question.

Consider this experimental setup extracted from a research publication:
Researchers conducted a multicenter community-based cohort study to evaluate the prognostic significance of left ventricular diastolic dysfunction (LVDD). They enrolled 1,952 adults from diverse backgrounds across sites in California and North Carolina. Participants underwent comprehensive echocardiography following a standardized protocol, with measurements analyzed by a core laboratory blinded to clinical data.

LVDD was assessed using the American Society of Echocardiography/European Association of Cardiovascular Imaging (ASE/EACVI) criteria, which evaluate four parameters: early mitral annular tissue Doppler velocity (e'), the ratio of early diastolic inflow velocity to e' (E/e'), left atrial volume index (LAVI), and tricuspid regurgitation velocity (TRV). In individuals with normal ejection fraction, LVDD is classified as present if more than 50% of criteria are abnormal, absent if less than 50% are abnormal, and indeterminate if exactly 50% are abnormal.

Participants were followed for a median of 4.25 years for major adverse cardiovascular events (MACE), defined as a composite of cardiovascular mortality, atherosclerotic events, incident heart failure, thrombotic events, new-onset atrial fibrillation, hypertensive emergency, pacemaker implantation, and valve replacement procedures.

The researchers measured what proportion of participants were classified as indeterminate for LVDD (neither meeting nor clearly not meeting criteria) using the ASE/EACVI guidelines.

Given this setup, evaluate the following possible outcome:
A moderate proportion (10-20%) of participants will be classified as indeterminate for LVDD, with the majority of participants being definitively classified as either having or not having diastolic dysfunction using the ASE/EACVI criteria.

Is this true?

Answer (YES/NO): NO